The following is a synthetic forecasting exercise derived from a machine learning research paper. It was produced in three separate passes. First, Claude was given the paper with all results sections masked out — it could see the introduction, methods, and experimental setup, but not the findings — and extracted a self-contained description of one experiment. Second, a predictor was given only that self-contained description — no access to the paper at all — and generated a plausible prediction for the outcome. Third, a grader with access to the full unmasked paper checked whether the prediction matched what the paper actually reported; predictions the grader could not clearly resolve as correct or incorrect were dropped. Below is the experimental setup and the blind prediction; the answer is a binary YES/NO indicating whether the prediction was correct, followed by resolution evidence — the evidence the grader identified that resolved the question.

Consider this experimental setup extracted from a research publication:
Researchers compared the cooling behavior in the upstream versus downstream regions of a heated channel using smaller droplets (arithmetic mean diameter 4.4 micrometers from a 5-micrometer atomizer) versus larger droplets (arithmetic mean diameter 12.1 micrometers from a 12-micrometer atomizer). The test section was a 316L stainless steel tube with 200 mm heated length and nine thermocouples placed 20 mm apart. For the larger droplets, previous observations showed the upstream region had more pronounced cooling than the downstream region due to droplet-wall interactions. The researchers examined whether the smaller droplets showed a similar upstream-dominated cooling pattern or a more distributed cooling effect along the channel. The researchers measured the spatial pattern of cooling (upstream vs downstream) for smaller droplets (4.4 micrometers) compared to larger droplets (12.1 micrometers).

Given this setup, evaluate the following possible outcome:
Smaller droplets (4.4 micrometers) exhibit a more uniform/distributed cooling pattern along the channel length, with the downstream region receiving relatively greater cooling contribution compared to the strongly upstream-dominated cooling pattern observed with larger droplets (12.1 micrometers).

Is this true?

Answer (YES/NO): YES